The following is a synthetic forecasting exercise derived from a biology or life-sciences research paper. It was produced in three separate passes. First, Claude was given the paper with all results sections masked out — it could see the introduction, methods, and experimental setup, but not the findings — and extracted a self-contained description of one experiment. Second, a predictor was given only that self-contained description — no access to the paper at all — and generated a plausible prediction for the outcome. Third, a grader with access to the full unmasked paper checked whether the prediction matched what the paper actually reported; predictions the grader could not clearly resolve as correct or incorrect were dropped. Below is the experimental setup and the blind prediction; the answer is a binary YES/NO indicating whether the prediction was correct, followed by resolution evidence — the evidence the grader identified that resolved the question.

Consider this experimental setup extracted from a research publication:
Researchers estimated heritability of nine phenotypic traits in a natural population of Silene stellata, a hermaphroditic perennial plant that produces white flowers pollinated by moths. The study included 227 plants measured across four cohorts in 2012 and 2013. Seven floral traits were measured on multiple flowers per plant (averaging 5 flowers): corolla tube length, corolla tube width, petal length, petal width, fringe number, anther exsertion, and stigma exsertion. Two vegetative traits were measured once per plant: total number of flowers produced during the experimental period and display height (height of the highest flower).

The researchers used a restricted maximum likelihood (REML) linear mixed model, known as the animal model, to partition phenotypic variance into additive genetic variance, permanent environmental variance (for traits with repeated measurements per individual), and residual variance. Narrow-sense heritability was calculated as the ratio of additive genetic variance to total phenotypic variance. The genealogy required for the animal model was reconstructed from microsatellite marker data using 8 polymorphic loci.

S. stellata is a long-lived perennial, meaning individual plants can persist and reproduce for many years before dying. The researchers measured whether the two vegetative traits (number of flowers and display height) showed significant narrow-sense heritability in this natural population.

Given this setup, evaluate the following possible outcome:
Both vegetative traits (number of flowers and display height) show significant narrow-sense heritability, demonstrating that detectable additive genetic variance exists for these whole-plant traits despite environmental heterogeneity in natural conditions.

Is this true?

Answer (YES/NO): NO